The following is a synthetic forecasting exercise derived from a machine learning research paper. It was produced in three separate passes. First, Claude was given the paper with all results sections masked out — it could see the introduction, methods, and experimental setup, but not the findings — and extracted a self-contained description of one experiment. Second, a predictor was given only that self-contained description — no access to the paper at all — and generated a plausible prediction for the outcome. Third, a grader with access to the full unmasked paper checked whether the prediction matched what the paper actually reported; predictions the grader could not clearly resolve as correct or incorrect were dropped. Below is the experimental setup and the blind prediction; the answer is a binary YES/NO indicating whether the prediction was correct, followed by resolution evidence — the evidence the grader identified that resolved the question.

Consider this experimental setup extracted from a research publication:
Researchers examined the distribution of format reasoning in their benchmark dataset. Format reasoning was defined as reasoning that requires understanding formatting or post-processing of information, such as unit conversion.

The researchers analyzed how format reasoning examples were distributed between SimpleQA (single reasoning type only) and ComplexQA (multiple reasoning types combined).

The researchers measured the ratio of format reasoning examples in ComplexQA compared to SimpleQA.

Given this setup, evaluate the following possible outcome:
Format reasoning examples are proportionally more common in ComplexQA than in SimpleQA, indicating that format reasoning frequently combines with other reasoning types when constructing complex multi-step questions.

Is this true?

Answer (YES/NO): YES